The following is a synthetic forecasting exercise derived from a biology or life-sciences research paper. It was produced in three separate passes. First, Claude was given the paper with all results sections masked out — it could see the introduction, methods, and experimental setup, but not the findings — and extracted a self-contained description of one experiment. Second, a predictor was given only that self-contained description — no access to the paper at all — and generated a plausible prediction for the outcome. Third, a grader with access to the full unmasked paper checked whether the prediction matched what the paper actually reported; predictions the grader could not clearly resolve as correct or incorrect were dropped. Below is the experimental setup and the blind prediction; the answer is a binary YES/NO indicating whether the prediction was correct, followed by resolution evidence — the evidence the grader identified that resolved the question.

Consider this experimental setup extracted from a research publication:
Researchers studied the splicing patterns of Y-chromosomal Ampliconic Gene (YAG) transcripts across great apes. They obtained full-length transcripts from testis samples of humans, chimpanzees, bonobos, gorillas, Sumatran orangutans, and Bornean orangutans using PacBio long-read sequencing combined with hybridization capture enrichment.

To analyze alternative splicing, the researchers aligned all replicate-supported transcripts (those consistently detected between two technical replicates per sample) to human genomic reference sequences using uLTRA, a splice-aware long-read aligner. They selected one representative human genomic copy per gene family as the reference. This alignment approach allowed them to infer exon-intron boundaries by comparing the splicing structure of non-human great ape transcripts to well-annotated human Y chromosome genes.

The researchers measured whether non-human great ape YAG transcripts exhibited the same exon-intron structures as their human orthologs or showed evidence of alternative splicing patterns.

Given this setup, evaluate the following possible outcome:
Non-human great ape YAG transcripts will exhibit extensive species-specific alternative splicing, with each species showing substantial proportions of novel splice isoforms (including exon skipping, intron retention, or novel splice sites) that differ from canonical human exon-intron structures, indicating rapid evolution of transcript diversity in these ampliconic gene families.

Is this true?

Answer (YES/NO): NO